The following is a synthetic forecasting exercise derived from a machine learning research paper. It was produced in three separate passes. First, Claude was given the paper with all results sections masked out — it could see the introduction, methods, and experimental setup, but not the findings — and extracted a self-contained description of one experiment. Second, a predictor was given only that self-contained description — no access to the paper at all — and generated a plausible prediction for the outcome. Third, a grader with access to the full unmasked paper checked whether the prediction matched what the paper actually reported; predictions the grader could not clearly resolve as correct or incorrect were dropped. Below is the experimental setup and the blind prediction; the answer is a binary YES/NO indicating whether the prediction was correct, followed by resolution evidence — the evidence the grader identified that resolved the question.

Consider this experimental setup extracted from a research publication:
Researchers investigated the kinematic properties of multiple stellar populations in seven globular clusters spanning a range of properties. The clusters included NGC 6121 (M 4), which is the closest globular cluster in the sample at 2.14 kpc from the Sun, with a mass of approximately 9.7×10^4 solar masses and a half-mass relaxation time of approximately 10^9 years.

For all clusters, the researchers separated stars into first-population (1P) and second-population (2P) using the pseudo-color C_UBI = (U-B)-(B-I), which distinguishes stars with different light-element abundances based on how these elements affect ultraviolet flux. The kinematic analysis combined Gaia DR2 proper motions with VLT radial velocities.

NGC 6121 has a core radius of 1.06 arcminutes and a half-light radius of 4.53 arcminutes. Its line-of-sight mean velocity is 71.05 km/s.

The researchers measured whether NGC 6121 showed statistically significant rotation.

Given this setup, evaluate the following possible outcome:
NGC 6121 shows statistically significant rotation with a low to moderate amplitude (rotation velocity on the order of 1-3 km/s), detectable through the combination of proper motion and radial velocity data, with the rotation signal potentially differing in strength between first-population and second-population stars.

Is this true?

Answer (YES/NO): NO